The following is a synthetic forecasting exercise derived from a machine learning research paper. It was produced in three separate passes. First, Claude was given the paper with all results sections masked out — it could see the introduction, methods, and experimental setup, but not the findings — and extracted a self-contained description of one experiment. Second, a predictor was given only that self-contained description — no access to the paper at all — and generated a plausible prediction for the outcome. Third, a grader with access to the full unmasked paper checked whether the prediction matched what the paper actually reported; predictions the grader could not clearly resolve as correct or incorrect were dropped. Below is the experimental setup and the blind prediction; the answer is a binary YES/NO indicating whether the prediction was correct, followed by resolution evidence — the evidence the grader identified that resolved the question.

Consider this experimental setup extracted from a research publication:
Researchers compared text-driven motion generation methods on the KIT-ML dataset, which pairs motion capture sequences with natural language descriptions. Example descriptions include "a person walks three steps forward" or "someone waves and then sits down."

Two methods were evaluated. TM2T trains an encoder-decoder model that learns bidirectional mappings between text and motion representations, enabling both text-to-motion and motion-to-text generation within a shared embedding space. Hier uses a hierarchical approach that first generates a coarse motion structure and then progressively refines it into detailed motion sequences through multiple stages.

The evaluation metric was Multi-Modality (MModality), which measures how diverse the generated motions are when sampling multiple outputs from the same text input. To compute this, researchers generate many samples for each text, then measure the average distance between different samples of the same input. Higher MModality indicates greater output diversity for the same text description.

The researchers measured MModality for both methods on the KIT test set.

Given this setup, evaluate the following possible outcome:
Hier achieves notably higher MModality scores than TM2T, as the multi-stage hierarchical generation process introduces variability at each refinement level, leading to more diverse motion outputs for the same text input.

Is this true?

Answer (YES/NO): NO